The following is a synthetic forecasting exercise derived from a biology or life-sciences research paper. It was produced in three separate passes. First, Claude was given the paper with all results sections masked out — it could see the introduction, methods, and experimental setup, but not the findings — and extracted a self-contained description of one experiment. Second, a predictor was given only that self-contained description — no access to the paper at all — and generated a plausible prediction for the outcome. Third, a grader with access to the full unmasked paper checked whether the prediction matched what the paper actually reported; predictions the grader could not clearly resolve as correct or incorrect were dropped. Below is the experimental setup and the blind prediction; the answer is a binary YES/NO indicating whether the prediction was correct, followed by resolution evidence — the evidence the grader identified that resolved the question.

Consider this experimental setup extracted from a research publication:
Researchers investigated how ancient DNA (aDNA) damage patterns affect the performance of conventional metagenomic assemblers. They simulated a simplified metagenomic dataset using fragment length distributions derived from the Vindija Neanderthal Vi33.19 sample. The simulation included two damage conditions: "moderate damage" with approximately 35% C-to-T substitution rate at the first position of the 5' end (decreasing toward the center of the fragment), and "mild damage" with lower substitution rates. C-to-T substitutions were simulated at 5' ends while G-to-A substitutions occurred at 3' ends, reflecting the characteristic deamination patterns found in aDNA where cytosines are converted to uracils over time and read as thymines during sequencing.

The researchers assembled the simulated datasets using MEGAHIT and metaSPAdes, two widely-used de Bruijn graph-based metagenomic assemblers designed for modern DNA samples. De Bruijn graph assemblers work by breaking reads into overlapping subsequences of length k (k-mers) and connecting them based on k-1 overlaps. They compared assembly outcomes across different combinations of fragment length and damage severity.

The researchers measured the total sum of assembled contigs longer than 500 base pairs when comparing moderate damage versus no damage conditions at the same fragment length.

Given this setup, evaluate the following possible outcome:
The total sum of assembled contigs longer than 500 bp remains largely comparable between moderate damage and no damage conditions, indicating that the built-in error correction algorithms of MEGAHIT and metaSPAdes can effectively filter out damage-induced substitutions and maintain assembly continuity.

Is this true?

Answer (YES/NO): NO